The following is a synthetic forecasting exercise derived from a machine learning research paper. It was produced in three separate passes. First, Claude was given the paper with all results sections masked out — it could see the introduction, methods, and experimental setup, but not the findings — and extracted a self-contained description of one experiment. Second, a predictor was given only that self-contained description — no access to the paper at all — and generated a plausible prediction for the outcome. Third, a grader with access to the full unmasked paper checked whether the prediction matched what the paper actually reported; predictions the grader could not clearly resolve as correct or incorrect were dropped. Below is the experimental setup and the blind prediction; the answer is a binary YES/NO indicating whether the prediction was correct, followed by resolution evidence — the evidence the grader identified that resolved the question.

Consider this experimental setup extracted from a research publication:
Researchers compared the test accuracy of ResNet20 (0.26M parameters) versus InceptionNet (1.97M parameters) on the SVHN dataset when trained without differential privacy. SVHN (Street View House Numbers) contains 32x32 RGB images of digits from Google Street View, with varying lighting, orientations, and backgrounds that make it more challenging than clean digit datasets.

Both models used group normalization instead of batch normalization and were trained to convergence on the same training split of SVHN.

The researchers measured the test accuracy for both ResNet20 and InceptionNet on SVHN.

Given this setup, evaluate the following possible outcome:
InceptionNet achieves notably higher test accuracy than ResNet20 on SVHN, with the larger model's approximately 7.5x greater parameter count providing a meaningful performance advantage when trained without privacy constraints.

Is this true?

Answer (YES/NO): YES